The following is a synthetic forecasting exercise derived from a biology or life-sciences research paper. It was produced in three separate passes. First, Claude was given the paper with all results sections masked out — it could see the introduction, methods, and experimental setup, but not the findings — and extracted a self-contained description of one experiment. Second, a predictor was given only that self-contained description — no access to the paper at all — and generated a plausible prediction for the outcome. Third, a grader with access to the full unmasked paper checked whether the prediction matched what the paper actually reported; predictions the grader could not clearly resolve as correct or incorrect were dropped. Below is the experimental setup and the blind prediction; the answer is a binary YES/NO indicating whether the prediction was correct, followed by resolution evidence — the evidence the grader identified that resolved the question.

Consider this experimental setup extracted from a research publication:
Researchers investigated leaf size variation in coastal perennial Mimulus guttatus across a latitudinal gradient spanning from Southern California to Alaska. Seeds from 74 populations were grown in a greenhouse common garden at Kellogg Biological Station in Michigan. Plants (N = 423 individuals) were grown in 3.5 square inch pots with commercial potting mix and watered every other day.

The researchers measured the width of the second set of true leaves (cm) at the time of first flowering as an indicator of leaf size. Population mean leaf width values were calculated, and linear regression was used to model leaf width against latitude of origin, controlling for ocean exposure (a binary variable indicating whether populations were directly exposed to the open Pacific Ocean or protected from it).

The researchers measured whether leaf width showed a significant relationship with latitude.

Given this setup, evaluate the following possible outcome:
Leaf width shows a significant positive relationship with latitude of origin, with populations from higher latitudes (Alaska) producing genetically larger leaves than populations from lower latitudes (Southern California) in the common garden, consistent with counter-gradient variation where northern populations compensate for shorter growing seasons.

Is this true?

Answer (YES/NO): NO